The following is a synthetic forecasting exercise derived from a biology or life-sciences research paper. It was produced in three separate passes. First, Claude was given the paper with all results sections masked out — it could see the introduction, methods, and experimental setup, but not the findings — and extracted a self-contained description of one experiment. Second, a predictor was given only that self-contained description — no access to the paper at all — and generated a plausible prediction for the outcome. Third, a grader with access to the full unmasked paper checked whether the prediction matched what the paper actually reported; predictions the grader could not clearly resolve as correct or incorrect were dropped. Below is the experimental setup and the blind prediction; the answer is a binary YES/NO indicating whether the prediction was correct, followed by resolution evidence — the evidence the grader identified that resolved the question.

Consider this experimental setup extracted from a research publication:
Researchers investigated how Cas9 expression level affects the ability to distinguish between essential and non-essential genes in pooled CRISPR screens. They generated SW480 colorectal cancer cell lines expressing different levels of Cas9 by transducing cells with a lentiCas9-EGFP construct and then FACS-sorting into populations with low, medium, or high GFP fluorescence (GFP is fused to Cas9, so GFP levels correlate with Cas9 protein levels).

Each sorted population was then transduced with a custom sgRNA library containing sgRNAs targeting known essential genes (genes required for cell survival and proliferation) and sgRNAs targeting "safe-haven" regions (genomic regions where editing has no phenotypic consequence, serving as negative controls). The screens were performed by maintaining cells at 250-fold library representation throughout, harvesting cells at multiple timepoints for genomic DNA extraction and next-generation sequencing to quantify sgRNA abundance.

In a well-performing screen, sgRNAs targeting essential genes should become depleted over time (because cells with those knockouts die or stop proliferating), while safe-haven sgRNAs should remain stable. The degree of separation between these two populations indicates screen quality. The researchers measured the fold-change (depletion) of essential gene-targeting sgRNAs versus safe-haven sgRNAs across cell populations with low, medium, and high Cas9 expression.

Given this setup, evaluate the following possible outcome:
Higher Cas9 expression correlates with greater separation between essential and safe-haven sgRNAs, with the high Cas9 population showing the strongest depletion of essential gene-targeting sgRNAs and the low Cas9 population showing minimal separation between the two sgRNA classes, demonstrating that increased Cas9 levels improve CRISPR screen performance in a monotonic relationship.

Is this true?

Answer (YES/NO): YES